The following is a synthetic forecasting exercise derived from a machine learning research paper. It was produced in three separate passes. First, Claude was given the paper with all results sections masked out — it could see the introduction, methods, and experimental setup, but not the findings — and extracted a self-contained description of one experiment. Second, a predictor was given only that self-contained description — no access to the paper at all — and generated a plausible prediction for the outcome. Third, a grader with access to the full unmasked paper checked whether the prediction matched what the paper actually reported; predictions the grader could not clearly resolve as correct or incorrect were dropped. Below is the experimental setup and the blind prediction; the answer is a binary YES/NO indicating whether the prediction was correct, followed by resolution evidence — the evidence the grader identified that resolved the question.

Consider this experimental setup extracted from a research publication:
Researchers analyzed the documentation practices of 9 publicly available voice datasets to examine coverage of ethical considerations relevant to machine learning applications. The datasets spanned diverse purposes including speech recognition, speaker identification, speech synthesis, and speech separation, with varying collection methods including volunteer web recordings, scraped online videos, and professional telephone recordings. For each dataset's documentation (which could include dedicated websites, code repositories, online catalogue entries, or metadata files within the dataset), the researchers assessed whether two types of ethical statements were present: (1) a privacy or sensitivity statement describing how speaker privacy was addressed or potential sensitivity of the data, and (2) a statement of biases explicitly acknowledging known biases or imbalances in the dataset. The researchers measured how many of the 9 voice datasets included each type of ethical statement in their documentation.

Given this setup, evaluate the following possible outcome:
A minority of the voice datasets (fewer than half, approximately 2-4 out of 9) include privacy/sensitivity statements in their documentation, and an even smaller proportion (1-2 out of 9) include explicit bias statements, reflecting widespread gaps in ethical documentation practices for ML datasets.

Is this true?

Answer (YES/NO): NO